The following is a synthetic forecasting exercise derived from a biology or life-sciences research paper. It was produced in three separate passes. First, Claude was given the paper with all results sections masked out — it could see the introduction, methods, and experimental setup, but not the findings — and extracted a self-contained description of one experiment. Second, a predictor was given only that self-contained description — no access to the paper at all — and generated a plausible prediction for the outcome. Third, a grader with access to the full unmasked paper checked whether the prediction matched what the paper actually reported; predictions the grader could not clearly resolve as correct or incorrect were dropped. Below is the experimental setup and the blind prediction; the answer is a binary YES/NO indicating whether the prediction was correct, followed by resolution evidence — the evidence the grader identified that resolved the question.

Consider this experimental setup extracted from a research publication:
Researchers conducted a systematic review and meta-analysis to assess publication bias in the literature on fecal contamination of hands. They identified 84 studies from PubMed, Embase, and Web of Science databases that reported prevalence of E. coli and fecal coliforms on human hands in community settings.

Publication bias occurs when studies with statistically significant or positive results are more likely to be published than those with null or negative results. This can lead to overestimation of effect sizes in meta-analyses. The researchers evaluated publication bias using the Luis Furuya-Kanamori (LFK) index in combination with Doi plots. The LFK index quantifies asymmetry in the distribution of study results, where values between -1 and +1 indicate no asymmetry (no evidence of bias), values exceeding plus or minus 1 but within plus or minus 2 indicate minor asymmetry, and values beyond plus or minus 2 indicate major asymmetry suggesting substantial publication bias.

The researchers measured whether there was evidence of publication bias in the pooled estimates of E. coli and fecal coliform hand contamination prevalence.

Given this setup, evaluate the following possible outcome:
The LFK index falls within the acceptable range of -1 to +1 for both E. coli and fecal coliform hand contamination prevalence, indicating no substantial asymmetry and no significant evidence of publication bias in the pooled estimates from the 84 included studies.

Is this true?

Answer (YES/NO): NO